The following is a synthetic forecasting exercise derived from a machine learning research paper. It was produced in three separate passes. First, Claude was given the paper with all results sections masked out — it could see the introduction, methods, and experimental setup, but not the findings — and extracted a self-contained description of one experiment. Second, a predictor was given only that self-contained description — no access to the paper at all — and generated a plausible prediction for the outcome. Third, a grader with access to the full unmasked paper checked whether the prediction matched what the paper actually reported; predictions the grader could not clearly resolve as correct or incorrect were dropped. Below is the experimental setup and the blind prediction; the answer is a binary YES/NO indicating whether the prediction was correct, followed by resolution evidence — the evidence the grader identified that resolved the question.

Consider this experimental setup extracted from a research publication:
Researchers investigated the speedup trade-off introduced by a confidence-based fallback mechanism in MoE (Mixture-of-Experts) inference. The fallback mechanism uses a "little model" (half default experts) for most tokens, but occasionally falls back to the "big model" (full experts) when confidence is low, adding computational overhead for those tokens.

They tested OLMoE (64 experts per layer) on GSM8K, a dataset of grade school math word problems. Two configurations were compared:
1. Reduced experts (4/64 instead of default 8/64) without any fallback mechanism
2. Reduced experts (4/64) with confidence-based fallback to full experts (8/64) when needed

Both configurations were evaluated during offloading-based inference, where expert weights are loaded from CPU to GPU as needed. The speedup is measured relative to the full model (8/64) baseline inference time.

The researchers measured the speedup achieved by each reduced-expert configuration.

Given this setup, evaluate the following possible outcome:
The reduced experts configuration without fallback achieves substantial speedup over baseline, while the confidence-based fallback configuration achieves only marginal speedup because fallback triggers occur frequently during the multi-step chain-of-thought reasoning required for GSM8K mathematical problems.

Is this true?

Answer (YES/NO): NO